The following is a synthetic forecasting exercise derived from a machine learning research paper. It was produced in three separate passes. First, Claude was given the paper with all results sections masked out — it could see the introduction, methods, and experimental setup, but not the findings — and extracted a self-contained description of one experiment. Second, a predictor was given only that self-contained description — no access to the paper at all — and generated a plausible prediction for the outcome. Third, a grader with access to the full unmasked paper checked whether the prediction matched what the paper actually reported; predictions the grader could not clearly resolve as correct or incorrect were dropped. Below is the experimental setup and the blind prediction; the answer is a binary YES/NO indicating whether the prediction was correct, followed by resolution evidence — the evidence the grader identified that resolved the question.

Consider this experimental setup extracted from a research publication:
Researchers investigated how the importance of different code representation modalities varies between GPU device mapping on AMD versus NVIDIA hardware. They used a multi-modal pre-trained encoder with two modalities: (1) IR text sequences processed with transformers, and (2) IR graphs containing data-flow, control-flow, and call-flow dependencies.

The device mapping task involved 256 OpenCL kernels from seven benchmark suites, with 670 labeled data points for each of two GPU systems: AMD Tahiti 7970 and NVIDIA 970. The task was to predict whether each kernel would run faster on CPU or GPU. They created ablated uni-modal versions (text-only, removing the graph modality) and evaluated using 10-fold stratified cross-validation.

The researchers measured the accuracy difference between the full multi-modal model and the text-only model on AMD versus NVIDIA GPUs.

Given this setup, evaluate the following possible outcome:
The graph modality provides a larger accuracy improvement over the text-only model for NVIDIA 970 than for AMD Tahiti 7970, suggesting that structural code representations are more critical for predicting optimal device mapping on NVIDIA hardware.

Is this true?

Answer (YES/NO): YES